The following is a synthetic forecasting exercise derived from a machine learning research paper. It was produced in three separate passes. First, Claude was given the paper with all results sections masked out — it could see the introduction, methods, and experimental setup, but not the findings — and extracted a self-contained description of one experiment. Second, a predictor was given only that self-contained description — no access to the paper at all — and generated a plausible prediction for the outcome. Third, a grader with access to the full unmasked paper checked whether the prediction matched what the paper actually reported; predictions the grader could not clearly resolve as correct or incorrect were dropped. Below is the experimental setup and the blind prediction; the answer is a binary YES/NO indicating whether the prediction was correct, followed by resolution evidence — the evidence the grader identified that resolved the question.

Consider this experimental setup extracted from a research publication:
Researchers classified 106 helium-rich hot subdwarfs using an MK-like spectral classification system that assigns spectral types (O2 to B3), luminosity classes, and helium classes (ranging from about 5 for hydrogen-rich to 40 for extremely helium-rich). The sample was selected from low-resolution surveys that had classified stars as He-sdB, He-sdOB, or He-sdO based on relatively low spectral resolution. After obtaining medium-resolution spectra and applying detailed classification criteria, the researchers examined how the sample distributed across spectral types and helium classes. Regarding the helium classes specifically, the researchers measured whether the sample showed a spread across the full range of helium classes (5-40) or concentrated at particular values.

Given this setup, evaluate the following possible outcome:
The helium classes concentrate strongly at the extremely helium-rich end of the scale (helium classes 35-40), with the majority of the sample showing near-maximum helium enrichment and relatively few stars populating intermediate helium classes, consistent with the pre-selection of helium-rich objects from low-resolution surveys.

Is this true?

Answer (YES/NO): YES